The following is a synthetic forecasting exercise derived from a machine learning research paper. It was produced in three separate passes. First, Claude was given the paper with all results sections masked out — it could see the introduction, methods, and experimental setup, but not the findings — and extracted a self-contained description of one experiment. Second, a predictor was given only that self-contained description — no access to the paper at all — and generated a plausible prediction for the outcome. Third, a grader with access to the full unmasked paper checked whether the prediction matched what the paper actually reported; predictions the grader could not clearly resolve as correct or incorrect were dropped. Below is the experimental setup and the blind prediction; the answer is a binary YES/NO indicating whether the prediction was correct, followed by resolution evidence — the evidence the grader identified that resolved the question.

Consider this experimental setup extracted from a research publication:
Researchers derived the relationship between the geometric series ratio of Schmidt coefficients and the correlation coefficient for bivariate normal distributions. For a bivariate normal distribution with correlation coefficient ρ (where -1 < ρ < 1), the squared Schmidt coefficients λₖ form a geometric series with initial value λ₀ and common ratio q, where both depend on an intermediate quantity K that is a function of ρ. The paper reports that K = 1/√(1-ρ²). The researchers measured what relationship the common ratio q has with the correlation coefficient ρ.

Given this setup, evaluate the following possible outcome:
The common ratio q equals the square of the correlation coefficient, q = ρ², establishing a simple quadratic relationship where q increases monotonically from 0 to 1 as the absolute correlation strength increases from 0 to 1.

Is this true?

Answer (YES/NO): NO